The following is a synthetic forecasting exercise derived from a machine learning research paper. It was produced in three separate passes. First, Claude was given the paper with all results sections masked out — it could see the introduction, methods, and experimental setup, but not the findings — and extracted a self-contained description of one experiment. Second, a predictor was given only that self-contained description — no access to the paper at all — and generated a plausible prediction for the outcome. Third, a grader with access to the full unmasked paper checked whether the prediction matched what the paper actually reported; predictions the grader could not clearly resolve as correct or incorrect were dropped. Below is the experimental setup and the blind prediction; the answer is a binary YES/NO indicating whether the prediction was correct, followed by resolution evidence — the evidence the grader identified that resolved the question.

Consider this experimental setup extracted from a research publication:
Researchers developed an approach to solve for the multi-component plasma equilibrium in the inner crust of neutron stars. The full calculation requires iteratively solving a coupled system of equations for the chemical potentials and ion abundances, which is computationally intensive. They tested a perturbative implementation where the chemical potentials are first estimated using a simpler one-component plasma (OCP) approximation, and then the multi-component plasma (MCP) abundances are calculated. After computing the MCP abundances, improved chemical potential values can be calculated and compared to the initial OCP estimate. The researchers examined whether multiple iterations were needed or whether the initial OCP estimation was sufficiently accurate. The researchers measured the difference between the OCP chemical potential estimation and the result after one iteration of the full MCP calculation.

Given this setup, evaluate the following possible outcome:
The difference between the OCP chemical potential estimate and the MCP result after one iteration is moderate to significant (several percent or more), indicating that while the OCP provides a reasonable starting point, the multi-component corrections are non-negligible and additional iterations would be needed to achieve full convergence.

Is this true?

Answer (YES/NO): NO